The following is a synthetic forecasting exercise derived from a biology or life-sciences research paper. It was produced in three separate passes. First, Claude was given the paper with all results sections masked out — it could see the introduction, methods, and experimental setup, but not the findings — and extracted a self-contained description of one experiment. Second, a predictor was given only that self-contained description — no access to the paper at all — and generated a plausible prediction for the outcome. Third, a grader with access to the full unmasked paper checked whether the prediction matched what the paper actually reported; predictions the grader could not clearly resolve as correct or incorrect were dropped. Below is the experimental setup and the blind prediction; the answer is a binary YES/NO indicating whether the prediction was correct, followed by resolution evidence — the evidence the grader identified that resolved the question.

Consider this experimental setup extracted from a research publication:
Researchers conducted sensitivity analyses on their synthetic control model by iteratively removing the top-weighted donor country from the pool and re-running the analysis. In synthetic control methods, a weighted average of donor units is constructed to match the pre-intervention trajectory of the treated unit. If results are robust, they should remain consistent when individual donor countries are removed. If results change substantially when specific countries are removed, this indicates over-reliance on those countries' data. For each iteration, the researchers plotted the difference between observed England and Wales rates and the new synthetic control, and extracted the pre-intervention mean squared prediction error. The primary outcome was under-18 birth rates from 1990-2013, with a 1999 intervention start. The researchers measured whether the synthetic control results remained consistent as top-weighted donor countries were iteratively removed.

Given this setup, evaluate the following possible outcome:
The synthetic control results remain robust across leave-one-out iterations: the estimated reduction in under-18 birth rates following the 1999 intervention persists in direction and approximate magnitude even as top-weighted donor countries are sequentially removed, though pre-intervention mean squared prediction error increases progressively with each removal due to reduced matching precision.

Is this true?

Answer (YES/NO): NO